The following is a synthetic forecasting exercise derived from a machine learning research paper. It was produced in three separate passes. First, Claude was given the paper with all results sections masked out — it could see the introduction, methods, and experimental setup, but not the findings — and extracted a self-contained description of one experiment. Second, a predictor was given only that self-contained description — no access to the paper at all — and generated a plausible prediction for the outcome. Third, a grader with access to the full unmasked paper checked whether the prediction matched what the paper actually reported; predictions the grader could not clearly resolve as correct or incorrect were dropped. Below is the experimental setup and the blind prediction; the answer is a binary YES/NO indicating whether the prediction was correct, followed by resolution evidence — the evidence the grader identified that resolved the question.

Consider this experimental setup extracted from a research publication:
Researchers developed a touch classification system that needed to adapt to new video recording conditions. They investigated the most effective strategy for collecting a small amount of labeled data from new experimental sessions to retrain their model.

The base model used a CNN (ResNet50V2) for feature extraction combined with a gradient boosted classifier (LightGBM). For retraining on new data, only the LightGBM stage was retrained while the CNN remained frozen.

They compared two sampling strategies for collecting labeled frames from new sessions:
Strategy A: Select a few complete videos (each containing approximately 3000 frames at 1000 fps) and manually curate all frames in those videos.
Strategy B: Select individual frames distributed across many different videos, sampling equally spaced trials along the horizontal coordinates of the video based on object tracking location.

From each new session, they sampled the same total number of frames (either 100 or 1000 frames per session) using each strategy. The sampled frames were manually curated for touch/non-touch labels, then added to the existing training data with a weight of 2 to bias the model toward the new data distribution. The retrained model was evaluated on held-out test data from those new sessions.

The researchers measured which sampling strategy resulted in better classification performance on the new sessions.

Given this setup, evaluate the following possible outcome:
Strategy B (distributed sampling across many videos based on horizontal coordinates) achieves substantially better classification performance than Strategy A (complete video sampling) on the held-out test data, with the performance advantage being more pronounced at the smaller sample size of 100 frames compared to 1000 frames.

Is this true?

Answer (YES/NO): NO